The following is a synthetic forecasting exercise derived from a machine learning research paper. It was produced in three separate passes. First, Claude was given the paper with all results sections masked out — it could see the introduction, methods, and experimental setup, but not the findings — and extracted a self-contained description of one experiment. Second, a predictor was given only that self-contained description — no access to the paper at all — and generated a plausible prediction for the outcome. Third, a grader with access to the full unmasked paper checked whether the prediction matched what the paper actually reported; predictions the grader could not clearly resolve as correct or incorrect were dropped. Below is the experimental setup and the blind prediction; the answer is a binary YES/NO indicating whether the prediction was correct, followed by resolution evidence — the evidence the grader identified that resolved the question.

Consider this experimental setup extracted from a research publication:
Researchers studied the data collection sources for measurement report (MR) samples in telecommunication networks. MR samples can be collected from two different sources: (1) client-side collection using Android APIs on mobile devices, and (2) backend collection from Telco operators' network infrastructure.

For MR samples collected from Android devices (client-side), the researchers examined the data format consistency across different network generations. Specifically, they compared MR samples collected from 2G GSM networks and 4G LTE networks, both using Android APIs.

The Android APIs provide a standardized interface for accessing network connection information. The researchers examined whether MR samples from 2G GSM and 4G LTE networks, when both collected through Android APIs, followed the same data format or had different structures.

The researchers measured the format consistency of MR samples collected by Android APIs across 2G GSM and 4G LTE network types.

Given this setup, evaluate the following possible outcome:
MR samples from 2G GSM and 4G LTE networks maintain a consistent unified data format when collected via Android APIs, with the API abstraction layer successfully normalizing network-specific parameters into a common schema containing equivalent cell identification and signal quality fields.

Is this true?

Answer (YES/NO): YES